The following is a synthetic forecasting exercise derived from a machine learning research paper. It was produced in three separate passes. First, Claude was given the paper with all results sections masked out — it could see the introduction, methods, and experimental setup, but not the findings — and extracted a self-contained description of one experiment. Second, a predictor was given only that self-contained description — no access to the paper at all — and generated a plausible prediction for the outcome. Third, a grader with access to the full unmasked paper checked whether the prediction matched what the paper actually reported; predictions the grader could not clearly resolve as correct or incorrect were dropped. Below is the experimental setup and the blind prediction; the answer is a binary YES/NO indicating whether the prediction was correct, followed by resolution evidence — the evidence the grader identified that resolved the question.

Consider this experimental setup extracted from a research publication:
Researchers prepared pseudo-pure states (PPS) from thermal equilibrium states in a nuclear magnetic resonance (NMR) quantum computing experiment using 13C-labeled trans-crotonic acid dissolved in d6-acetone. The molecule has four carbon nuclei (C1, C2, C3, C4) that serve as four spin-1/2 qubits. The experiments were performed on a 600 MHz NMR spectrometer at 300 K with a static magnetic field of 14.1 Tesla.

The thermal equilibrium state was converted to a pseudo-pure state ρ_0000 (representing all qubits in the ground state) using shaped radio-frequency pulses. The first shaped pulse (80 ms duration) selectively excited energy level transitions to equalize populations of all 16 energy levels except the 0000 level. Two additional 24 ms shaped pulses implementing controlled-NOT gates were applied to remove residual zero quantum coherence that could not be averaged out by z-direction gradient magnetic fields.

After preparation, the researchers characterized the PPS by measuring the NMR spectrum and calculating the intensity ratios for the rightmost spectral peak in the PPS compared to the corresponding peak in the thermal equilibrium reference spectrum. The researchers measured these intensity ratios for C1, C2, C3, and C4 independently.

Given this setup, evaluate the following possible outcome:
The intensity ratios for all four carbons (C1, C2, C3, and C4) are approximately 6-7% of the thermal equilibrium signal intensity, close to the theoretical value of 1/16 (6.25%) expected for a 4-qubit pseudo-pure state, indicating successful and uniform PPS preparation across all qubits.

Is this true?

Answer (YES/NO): NO